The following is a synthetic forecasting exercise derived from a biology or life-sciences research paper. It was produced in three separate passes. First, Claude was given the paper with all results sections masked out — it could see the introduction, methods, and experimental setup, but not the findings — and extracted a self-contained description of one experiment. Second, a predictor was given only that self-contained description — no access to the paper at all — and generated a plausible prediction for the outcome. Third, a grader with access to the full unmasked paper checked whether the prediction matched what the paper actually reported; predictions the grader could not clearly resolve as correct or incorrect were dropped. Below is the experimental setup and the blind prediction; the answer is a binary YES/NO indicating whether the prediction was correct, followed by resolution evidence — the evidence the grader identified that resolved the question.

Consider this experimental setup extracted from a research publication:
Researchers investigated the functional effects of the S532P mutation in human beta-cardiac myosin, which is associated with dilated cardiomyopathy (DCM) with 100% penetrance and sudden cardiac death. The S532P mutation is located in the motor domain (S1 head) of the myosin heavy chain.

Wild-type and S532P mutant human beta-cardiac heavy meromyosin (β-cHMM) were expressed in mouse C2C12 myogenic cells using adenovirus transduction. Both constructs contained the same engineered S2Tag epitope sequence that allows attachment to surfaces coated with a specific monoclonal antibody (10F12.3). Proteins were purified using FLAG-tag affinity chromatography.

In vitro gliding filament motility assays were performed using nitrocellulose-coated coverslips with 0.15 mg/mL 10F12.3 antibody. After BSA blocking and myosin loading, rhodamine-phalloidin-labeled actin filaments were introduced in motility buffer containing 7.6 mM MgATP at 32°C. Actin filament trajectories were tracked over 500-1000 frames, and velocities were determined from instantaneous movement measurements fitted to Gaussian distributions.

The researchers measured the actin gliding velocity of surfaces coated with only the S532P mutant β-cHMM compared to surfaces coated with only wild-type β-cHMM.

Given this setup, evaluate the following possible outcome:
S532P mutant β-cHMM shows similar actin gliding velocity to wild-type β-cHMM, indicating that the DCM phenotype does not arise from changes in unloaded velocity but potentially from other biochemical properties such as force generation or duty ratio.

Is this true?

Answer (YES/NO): NO